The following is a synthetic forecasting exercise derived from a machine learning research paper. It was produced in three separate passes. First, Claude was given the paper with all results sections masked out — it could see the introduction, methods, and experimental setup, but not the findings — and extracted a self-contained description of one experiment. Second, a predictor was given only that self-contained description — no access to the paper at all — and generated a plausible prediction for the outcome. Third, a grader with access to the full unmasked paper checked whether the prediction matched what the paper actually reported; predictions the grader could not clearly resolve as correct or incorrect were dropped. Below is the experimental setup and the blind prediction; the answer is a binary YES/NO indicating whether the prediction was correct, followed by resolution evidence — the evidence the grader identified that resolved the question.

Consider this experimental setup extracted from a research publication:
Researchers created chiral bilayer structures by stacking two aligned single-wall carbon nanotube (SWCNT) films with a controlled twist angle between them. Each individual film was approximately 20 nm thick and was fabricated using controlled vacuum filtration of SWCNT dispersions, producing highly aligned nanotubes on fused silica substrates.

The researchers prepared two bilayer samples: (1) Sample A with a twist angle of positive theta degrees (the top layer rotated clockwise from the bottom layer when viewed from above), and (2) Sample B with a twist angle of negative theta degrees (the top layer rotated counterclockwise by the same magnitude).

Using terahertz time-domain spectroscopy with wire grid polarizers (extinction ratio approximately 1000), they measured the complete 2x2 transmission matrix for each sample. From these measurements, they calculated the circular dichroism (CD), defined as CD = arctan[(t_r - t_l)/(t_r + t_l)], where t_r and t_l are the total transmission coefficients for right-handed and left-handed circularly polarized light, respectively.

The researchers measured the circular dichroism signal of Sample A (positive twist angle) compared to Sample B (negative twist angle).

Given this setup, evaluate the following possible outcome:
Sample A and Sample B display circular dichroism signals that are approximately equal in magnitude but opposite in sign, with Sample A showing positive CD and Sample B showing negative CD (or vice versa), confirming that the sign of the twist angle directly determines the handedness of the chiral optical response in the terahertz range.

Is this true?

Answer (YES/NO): YES